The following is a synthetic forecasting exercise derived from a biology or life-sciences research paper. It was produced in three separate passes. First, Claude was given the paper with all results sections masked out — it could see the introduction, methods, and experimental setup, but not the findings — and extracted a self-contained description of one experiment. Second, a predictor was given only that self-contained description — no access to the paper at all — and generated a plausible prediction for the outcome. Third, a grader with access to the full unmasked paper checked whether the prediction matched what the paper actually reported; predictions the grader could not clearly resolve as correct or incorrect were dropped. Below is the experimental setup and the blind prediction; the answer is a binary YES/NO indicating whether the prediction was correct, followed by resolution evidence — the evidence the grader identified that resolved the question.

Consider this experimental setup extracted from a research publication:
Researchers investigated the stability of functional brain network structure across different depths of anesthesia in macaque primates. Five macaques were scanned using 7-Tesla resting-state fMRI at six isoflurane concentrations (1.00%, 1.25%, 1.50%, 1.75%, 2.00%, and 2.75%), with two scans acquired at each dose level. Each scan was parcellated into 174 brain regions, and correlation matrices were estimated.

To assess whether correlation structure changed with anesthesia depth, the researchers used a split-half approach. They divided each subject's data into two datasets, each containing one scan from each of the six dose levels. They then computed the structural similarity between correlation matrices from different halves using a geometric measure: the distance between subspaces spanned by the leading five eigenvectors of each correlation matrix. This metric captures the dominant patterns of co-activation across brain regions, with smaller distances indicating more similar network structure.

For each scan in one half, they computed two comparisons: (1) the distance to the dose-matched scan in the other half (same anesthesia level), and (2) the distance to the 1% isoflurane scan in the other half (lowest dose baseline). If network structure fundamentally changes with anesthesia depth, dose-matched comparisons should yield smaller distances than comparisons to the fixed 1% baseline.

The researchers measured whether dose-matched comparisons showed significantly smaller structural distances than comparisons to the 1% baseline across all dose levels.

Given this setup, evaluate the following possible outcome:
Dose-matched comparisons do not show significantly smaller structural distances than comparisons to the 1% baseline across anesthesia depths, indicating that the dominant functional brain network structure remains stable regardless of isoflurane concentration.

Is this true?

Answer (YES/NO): YES